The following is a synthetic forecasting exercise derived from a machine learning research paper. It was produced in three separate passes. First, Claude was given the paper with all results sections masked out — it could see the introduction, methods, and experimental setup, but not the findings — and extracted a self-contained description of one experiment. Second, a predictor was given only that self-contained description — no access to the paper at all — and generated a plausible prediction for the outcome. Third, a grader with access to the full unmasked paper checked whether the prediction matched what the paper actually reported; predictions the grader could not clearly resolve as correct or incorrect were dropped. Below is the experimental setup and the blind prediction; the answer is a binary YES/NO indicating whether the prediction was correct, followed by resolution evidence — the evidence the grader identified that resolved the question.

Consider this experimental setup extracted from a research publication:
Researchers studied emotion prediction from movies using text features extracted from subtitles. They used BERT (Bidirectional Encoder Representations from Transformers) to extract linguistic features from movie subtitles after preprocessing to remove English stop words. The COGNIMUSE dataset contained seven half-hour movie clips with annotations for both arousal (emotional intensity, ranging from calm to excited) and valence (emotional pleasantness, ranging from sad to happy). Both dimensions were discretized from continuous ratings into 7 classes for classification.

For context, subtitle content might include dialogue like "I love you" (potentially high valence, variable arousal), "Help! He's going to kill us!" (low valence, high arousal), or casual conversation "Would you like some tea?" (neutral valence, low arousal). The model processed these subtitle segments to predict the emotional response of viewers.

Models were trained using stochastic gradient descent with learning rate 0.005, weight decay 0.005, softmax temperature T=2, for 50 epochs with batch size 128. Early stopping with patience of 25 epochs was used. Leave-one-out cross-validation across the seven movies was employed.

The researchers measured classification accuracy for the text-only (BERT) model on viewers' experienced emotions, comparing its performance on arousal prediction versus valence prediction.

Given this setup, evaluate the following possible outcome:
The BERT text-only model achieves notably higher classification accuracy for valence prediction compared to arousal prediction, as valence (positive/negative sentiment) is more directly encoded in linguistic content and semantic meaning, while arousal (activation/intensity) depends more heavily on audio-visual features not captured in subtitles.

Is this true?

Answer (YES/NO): NO